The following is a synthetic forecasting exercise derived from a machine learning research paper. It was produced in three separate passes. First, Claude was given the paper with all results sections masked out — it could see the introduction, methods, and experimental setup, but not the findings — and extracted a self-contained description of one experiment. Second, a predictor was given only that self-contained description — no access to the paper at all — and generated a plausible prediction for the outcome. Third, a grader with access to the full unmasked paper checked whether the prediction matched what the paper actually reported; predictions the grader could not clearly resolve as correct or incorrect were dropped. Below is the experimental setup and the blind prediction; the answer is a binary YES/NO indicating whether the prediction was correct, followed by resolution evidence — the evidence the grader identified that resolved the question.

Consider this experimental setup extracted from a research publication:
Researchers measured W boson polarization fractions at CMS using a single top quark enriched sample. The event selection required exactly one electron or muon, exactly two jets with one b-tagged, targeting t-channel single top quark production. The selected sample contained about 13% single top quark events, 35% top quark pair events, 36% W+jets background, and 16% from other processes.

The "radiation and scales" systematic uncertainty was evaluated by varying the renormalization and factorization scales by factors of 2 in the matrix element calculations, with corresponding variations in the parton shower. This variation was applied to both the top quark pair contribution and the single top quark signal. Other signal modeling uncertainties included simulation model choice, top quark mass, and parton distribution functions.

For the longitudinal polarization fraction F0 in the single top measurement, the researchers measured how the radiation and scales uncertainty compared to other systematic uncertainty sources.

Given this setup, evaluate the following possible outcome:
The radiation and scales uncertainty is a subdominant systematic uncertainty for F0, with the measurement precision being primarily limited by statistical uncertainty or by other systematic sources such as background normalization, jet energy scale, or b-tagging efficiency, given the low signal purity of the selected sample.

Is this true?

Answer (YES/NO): NO